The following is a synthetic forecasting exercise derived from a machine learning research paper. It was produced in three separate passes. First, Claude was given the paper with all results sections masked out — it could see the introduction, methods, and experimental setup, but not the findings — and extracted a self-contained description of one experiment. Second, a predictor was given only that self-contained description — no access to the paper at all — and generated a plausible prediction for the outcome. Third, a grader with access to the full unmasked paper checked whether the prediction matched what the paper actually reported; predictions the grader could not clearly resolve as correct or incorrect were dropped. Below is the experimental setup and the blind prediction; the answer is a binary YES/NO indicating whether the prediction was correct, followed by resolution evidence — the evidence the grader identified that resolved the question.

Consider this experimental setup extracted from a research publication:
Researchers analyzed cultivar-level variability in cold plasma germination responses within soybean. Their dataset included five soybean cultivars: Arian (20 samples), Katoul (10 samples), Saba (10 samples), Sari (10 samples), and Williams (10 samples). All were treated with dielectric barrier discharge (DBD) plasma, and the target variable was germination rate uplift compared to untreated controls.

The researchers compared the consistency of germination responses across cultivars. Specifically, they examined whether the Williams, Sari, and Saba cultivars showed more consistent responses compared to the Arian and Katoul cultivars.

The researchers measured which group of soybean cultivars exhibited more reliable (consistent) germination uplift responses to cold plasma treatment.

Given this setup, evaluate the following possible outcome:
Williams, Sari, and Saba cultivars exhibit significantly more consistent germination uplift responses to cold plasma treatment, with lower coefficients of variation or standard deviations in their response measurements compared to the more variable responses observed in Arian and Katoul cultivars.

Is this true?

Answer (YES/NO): YES